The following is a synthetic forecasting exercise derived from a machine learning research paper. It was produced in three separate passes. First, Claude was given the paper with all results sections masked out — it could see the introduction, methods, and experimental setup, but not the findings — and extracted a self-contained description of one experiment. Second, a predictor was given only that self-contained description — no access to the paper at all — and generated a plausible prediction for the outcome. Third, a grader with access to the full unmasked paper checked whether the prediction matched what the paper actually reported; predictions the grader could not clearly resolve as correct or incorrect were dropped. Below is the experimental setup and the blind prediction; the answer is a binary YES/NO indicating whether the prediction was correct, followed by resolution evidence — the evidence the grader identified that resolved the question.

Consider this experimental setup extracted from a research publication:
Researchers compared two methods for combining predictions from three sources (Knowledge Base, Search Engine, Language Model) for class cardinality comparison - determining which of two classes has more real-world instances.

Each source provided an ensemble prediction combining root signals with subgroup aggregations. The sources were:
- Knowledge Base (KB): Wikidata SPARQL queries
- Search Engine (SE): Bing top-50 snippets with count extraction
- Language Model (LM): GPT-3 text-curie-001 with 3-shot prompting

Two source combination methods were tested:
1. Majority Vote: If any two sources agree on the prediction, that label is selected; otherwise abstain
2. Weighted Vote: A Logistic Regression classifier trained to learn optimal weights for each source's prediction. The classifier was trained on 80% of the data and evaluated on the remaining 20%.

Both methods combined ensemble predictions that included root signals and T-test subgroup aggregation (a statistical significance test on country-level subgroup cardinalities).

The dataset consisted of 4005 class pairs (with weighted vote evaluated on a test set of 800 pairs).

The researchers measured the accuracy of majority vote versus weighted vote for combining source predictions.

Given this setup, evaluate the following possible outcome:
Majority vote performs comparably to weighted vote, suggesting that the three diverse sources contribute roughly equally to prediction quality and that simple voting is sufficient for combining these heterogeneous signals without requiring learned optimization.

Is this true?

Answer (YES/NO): NO